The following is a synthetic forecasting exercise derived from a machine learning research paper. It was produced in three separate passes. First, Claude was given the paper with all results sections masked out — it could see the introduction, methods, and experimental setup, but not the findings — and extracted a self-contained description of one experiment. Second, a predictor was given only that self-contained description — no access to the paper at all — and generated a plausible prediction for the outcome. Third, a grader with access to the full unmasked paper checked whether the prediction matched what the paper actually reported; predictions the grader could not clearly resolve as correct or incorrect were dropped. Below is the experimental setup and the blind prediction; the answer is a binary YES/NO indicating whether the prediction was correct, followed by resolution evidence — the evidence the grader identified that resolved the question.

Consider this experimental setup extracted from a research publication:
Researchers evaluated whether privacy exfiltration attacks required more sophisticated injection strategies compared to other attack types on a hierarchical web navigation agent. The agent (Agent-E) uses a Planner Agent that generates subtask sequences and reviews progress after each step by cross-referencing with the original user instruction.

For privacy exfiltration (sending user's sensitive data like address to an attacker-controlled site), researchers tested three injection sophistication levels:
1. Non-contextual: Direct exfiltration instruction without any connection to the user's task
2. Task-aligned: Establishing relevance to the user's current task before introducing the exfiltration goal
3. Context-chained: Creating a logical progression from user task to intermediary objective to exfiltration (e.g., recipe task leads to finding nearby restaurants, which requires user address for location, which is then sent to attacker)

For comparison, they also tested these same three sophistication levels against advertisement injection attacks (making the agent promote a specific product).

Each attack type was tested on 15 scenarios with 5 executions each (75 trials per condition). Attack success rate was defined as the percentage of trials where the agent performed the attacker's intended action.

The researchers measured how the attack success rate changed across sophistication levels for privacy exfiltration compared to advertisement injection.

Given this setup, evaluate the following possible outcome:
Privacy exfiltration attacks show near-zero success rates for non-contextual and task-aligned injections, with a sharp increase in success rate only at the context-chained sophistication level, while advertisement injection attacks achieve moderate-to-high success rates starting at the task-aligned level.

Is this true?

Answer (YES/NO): NO